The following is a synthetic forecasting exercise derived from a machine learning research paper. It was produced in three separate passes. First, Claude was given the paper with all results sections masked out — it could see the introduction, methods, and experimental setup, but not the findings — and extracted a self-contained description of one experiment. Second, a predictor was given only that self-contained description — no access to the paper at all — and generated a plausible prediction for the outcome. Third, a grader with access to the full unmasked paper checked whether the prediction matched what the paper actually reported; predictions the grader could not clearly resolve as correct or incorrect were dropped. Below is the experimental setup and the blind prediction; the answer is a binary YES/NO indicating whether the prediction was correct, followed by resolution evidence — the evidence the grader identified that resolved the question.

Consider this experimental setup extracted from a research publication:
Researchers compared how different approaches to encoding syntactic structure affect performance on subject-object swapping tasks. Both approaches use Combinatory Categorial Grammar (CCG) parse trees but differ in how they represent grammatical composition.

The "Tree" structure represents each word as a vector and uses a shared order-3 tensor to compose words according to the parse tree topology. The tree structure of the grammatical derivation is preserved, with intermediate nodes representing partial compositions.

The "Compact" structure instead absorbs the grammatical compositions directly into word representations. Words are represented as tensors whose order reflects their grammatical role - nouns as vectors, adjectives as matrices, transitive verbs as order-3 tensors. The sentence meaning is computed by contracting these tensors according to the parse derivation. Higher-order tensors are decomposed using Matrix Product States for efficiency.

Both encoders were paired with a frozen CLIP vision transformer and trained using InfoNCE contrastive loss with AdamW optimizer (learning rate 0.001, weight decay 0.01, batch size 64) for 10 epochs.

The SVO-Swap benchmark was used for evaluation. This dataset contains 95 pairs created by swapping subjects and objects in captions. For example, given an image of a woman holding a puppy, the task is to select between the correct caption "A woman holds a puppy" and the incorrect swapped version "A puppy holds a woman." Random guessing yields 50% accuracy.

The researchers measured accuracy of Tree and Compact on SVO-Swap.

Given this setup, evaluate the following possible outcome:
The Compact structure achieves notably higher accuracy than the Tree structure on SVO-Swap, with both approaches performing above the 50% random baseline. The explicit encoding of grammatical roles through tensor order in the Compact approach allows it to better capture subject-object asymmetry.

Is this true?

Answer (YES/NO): NO